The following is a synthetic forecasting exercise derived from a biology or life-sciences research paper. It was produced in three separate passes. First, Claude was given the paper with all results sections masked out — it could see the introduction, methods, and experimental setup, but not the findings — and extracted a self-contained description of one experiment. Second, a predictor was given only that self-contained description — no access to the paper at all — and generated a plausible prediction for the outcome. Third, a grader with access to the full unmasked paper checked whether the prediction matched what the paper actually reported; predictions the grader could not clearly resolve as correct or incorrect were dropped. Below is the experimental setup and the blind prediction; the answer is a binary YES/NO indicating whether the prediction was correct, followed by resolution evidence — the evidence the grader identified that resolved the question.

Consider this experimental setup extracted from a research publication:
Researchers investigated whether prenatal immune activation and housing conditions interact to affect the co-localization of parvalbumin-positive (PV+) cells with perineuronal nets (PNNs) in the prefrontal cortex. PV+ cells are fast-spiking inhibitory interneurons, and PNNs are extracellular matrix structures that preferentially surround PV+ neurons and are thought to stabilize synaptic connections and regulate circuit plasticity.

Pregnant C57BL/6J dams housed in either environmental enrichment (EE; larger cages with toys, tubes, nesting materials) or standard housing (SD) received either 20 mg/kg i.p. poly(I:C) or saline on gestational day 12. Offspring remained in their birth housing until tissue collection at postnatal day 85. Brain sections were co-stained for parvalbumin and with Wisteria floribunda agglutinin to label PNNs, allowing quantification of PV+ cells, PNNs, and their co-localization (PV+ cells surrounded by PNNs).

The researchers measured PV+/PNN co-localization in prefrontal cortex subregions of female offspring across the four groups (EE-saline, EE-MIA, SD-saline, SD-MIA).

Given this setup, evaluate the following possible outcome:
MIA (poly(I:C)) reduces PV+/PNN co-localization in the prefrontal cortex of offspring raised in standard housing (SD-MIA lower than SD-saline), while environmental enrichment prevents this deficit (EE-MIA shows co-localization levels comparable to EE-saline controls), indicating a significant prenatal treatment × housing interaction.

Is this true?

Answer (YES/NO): NO